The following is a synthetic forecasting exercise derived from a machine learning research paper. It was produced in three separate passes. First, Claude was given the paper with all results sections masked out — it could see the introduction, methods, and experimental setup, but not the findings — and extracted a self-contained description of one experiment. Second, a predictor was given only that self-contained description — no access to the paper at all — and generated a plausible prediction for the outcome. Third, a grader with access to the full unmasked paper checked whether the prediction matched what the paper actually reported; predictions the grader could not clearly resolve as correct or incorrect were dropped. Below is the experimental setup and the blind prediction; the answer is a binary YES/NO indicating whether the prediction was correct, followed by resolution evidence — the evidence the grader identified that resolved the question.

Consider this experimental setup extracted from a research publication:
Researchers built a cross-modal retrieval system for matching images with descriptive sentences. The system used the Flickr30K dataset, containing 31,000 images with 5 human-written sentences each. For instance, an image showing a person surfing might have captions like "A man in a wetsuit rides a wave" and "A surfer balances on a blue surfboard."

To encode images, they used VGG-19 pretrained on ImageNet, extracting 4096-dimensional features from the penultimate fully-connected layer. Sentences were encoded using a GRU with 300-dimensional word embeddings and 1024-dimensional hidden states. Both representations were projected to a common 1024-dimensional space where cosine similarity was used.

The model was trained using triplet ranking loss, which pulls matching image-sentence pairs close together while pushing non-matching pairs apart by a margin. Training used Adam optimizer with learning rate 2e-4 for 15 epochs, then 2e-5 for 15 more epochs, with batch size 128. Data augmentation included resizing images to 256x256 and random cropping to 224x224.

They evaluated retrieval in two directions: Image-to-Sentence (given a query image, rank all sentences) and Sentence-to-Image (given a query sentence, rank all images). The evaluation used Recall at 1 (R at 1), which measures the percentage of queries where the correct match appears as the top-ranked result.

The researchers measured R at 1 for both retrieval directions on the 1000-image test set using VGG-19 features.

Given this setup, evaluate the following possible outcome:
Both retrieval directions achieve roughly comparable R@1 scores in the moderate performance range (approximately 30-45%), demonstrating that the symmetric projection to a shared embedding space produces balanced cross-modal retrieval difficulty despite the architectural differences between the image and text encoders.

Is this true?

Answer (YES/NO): NO